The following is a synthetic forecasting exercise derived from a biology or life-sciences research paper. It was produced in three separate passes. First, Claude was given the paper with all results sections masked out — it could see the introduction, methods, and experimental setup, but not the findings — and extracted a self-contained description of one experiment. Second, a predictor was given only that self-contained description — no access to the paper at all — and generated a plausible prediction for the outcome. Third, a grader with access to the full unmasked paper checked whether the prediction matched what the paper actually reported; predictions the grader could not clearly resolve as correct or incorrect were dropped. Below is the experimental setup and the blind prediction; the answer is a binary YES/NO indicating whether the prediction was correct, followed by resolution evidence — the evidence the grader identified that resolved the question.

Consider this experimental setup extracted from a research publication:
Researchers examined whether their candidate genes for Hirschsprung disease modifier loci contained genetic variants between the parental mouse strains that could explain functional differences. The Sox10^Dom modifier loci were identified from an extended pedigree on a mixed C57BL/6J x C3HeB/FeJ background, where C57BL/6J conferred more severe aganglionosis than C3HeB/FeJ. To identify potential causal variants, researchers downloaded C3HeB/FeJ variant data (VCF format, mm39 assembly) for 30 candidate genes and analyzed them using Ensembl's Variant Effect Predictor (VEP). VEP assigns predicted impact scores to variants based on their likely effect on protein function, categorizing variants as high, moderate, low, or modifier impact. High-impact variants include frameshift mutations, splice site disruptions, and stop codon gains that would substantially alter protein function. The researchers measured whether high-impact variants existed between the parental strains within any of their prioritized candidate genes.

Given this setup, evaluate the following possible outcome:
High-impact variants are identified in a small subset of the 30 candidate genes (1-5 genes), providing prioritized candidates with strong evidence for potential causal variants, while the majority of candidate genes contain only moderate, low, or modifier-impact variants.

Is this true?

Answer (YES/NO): YES